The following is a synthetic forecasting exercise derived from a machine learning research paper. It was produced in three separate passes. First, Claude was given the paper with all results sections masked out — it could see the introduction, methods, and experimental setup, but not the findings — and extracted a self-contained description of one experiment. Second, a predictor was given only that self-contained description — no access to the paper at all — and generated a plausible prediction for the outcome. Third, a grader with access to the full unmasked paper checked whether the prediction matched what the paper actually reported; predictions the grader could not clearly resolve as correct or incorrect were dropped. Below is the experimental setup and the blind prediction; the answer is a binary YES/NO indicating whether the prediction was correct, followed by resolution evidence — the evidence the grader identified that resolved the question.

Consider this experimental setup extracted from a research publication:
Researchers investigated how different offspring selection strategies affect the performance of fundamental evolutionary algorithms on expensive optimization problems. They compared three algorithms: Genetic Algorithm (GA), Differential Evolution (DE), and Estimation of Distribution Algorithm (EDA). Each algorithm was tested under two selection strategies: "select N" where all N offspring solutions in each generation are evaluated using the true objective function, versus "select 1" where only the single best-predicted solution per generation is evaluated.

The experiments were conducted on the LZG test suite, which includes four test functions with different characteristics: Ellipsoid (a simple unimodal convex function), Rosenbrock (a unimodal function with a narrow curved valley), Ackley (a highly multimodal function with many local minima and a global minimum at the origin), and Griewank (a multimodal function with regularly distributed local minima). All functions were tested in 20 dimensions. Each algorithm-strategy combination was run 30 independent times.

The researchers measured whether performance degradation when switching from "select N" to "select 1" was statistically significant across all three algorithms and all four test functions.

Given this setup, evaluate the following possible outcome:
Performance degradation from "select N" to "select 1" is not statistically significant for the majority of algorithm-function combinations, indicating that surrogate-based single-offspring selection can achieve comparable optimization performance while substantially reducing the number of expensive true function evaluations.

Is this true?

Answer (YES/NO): NO